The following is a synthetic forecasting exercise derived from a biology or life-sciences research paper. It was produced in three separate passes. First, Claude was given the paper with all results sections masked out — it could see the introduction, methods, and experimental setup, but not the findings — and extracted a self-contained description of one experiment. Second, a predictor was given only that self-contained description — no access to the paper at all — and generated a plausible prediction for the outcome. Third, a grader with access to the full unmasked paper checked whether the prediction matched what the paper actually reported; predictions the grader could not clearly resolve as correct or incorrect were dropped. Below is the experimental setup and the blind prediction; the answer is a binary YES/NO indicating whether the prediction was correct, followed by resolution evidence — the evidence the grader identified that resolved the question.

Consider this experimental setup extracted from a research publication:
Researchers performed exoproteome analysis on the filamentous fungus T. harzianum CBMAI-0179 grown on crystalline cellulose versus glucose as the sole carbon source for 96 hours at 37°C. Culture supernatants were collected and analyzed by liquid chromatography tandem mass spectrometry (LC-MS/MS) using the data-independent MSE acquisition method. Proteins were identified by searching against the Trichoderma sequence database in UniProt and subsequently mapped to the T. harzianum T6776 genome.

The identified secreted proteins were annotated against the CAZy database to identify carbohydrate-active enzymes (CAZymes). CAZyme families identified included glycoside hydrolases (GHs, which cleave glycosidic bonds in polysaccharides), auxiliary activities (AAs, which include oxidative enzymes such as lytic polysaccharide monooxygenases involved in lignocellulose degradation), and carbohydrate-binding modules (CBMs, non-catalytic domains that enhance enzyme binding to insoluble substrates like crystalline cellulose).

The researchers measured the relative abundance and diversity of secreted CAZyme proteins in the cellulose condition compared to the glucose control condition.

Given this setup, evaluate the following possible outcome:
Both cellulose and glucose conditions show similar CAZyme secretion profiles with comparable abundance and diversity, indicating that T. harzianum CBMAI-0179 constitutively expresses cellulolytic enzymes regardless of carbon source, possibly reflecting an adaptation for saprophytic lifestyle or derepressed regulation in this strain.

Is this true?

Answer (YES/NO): NO